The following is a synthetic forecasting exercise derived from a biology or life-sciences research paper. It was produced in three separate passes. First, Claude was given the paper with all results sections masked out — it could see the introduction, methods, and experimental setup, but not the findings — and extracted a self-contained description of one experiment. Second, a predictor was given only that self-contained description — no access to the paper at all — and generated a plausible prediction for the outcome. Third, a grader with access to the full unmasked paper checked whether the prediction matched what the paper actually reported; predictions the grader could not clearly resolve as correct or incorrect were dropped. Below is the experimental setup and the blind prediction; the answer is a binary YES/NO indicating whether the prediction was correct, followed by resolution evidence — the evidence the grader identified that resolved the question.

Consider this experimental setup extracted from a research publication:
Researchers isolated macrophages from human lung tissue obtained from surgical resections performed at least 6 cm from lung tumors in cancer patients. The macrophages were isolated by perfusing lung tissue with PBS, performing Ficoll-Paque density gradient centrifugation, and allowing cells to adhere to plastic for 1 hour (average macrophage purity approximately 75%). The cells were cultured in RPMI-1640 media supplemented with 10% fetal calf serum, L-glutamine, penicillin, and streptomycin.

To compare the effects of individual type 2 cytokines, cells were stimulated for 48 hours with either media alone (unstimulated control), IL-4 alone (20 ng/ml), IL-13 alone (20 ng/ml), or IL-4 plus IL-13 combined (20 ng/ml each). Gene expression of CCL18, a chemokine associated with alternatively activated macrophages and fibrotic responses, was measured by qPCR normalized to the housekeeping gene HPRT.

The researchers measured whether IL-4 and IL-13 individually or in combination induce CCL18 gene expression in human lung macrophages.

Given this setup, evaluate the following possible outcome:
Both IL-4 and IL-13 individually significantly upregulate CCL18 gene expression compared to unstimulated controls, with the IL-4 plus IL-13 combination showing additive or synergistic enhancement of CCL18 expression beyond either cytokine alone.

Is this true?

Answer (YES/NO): NO